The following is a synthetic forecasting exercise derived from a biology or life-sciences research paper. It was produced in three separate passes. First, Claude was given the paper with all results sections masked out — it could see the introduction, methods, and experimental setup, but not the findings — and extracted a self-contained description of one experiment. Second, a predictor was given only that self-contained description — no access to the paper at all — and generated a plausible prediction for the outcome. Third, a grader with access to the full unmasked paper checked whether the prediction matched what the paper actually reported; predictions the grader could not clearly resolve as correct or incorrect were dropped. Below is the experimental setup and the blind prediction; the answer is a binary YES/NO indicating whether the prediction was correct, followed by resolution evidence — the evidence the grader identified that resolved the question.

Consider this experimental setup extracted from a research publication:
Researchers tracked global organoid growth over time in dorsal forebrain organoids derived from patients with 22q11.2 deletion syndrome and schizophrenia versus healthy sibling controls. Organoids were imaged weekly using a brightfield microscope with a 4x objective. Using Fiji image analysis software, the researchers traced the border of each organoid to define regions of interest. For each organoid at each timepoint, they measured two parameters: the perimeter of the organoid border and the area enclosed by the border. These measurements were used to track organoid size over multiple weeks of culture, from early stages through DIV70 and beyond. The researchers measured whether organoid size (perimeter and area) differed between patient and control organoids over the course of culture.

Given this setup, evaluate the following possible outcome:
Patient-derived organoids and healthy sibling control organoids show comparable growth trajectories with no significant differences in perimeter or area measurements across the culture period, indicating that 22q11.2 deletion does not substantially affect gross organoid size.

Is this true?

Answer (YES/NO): YES